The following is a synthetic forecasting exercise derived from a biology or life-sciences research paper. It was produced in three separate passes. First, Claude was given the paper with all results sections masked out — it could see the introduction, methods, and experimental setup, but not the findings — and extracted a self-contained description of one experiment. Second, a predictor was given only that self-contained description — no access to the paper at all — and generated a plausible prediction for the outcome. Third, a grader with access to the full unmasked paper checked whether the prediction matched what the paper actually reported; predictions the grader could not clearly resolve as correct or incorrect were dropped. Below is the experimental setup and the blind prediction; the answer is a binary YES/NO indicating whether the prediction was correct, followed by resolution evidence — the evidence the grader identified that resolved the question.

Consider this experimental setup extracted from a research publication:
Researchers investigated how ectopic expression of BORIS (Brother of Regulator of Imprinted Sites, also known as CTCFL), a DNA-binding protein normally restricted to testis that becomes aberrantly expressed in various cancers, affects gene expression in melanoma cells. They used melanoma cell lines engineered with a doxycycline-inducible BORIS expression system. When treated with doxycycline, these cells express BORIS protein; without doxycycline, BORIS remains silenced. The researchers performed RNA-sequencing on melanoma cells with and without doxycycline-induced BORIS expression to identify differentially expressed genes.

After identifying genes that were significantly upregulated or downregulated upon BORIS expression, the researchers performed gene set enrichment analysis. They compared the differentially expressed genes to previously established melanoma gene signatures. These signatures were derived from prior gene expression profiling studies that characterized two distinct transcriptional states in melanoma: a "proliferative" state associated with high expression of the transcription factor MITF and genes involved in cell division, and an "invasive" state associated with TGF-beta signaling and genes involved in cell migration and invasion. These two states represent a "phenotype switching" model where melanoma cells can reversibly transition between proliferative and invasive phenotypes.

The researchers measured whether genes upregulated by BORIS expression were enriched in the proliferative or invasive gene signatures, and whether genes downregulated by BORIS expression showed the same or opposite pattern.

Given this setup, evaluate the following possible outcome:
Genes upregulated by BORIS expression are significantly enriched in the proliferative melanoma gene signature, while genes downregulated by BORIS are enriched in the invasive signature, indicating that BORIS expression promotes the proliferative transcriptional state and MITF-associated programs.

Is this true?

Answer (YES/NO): NO